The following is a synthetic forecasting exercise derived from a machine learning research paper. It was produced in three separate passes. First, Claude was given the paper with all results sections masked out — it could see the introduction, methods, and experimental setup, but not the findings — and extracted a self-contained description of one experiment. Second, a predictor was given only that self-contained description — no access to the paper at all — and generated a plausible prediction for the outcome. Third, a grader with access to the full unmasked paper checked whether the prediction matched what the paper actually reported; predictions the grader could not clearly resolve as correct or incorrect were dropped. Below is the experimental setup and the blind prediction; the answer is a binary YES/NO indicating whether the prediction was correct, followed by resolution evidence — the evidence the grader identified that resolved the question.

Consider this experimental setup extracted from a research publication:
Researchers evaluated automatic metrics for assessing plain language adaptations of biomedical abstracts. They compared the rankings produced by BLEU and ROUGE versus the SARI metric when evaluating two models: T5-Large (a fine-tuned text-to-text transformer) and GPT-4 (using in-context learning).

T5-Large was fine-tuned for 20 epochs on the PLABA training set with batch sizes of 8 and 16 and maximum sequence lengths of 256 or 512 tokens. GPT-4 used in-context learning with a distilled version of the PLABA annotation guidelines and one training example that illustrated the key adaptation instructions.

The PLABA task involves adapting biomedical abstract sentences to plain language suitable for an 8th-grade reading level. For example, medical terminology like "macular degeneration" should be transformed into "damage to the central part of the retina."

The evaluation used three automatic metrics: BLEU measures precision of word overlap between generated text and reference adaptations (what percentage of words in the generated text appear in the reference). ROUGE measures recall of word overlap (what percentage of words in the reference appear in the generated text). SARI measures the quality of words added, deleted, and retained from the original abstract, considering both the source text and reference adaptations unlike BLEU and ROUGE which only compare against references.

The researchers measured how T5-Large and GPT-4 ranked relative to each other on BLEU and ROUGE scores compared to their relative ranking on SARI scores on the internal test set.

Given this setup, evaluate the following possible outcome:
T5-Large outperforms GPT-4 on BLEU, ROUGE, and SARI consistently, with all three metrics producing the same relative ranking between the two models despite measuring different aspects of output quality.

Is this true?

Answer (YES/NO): YES